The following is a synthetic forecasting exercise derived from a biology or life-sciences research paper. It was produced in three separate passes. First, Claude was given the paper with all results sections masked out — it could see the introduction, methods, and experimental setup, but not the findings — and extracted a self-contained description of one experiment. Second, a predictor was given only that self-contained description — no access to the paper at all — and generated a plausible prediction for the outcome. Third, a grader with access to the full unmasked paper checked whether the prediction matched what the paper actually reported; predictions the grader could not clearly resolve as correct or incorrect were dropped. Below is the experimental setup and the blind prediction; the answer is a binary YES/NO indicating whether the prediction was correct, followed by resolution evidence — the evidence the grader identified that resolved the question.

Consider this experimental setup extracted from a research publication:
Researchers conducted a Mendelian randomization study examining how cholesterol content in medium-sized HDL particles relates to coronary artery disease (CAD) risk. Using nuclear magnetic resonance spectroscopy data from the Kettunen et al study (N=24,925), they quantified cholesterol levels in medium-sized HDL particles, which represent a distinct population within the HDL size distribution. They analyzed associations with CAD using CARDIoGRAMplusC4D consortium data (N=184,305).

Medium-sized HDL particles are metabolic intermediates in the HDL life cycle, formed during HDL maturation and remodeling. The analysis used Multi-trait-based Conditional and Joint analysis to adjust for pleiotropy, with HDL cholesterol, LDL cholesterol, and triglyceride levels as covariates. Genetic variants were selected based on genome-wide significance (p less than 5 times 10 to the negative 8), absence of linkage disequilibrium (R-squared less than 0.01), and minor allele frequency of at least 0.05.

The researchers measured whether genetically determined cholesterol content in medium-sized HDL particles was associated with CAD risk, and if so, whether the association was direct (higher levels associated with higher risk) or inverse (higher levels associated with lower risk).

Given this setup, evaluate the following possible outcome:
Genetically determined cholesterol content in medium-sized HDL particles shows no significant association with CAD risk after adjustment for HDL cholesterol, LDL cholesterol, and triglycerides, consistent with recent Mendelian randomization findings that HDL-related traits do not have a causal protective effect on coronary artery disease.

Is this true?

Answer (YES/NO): NO